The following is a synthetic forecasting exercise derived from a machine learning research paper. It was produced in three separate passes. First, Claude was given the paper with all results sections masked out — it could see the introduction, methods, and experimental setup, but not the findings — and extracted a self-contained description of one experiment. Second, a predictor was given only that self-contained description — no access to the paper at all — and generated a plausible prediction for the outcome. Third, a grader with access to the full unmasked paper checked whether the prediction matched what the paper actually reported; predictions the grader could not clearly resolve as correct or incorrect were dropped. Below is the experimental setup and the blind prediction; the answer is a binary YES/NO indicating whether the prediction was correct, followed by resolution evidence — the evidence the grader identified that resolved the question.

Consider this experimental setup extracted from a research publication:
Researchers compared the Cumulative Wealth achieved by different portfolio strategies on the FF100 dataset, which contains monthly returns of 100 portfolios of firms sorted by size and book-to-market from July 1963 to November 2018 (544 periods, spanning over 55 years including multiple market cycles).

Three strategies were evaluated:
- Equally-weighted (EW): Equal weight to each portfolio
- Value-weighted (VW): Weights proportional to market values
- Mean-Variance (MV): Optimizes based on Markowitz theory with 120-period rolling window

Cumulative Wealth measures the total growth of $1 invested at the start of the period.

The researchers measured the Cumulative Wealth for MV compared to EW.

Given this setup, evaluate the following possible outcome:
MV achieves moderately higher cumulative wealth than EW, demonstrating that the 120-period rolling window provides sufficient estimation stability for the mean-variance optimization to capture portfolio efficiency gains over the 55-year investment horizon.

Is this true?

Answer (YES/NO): NO